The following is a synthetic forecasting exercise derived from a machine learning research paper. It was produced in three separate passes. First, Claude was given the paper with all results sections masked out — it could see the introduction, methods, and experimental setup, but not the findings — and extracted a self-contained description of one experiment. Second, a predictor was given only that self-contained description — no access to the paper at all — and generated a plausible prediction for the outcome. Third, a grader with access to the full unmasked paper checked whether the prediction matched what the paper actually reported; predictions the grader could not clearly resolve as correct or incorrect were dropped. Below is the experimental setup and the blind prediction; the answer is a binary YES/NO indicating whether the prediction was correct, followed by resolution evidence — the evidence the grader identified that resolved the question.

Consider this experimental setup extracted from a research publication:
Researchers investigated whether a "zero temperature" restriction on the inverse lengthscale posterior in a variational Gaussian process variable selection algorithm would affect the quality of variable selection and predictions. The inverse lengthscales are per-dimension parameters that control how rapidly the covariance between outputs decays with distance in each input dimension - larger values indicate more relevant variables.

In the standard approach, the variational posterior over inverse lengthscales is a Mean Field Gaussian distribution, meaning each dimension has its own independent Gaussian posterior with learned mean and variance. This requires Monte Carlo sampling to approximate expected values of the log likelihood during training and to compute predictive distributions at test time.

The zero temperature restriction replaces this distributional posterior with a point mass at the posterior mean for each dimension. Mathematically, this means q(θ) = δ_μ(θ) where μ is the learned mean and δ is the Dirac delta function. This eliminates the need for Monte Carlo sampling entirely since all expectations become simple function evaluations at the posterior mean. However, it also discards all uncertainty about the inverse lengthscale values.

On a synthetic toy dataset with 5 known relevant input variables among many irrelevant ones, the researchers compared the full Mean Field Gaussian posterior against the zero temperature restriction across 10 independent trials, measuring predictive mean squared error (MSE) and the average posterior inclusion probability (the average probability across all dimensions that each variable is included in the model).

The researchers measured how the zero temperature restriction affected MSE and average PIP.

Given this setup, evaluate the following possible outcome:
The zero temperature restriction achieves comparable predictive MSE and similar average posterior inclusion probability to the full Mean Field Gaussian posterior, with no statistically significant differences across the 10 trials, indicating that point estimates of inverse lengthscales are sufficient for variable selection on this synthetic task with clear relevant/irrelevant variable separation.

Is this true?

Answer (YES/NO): NO